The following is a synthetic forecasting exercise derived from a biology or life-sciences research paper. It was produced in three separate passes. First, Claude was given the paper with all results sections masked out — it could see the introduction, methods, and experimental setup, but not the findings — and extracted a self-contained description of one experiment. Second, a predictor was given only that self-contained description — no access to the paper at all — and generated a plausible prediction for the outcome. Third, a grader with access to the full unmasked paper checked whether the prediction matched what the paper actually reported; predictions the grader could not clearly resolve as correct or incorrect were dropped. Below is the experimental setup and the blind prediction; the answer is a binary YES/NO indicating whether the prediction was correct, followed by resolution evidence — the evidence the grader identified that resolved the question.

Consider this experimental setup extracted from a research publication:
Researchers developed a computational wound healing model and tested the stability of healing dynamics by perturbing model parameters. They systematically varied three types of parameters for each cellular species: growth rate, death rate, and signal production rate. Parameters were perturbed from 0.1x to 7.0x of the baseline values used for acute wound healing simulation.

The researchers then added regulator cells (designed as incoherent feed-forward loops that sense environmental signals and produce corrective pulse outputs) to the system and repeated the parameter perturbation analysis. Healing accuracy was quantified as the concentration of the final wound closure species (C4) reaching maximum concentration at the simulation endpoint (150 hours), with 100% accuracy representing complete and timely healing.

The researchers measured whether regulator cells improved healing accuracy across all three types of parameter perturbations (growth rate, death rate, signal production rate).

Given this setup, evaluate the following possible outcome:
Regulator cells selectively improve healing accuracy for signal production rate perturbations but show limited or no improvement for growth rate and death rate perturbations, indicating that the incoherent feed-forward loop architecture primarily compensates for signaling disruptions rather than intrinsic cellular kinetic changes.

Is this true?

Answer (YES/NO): YES